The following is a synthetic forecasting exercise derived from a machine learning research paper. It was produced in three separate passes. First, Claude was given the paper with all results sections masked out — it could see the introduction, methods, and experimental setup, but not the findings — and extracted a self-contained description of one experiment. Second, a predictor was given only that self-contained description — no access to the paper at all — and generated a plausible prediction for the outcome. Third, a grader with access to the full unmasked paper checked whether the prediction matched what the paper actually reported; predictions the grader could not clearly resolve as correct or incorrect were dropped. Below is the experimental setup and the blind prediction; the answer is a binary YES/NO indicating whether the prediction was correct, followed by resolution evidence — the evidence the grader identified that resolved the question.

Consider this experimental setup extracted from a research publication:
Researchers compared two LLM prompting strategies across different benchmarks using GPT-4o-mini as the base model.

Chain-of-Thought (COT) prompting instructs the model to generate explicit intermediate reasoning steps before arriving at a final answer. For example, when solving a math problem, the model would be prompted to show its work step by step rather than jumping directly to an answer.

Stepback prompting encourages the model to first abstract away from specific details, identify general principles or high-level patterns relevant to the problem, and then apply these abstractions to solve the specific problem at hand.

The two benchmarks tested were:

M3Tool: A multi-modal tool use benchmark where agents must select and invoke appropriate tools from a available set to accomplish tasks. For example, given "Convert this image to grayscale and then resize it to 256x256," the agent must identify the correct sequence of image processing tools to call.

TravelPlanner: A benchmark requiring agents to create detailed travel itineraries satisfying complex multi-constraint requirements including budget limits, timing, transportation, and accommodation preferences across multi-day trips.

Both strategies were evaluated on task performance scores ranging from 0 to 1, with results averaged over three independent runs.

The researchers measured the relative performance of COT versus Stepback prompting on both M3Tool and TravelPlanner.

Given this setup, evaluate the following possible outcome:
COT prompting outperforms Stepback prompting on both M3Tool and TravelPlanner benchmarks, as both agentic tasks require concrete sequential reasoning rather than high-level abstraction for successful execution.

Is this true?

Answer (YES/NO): NO